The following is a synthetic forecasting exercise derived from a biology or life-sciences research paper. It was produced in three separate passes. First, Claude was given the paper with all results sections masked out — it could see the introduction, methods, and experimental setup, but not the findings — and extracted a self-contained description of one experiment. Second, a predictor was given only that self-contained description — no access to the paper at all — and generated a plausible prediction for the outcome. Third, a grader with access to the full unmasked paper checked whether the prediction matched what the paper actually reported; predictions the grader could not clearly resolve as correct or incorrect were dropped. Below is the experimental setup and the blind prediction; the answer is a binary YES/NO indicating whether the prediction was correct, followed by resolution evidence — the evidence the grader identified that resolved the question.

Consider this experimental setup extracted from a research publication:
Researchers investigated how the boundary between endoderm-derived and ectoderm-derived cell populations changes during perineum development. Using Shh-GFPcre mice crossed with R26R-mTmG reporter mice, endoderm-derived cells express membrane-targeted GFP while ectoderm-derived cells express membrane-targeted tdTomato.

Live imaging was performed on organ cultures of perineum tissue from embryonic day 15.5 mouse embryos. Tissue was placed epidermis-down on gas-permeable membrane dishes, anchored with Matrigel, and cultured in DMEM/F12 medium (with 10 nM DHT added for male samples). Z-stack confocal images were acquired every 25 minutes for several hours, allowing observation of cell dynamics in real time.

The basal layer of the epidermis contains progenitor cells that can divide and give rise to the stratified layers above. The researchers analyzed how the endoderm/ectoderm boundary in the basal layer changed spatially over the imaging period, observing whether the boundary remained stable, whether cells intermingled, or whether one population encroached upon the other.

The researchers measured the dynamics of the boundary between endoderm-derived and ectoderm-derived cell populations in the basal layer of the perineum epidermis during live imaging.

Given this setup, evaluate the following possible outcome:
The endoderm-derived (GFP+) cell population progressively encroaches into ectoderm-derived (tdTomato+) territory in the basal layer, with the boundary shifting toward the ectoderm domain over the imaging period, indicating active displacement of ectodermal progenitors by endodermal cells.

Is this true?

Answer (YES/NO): NO